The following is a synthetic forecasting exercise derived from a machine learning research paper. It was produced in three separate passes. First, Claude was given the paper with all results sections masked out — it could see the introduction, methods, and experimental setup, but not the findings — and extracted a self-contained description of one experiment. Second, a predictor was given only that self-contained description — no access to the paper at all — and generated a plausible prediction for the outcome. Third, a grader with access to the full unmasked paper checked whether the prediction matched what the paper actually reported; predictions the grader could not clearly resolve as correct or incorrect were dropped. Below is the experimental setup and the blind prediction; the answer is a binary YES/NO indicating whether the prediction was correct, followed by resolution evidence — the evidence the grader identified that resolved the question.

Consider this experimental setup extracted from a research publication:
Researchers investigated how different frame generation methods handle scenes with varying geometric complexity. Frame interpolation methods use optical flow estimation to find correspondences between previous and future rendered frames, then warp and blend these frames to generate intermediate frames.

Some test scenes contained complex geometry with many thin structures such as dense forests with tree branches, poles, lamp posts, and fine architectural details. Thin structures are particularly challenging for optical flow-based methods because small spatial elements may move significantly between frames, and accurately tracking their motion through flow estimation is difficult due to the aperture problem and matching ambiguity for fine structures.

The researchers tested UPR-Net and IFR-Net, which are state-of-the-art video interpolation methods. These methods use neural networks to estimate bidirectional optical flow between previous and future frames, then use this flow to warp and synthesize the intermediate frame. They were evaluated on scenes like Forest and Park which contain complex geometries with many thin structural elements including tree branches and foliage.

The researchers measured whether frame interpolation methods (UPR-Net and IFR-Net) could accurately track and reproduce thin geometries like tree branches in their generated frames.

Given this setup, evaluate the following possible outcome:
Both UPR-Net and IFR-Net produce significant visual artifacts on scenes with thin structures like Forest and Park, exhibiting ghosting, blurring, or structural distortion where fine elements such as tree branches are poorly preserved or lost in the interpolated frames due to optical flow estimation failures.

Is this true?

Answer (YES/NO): YES